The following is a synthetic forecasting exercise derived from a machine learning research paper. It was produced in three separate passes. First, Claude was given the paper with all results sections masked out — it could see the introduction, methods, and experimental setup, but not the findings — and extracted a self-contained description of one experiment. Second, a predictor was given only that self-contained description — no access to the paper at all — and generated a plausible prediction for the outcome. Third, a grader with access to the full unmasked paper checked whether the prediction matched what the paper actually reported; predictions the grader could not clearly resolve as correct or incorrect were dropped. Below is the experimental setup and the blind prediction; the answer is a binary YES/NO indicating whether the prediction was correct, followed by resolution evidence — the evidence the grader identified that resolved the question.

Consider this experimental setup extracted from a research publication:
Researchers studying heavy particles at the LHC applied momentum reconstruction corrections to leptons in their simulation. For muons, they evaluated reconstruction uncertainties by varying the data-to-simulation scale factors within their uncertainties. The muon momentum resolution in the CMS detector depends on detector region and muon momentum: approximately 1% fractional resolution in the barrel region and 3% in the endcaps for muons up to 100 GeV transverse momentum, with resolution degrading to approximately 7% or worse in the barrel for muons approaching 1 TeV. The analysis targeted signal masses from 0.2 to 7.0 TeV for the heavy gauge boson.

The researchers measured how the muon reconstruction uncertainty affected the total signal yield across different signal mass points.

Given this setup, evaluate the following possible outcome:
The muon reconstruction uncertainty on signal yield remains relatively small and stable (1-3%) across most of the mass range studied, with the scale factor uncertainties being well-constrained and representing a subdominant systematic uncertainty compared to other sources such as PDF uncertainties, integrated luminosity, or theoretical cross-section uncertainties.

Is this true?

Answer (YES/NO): NO